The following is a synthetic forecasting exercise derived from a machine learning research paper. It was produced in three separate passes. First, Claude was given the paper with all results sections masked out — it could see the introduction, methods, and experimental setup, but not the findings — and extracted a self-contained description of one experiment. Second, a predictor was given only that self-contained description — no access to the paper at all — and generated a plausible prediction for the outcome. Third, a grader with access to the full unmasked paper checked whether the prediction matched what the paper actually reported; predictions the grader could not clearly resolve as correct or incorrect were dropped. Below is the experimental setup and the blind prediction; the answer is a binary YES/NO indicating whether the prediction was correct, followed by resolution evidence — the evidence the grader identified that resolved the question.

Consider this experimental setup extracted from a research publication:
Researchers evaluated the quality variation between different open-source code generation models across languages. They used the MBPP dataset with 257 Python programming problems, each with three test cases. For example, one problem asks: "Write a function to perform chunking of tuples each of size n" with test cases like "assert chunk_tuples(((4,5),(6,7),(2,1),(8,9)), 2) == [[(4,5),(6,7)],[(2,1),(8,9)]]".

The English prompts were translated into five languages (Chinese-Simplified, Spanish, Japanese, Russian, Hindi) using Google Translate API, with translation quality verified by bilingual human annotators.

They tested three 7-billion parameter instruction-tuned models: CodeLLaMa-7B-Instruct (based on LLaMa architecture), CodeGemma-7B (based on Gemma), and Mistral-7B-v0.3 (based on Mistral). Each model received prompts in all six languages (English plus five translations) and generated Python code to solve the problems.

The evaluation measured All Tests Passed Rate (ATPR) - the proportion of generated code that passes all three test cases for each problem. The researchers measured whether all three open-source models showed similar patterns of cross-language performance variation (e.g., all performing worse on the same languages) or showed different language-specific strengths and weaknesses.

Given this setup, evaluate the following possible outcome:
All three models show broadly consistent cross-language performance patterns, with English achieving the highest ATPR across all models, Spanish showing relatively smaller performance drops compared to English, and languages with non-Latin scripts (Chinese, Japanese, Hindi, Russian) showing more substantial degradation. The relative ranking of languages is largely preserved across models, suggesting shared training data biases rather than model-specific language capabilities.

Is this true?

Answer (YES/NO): NO